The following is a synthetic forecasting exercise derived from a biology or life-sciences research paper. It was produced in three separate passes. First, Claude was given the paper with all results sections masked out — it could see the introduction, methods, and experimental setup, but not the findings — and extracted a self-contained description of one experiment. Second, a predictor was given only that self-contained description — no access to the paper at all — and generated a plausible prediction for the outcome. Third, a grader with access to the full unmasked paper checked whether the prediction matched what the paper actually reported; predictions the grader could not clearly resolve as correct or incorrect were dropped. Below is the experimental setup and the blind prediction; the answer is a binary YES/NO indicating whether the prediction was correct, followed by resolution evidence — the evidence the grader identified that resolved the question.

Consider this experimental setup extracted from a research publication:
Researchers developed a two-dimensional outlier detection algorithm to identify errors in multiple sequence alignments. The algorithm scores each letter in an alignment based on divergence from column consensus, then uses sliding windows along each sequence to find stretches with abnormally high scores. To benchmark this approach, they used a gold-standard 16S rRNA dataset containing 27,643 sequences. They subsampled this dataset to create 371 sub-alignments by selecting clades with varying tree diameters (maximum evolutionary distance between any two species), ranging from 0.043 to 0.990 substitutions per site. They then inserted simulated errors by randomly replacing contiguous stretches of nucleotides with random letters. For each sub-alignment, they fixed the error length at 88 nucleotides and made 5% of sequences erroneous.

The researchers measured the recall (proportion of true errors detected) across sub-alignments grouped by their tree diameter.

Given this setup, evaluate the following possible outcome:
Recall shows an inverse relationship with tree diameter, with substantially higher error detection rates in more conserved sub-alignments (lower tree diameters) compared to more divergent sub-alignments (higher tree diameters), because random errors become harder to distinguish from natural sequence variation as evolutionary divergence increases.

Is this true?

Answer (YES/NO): YES